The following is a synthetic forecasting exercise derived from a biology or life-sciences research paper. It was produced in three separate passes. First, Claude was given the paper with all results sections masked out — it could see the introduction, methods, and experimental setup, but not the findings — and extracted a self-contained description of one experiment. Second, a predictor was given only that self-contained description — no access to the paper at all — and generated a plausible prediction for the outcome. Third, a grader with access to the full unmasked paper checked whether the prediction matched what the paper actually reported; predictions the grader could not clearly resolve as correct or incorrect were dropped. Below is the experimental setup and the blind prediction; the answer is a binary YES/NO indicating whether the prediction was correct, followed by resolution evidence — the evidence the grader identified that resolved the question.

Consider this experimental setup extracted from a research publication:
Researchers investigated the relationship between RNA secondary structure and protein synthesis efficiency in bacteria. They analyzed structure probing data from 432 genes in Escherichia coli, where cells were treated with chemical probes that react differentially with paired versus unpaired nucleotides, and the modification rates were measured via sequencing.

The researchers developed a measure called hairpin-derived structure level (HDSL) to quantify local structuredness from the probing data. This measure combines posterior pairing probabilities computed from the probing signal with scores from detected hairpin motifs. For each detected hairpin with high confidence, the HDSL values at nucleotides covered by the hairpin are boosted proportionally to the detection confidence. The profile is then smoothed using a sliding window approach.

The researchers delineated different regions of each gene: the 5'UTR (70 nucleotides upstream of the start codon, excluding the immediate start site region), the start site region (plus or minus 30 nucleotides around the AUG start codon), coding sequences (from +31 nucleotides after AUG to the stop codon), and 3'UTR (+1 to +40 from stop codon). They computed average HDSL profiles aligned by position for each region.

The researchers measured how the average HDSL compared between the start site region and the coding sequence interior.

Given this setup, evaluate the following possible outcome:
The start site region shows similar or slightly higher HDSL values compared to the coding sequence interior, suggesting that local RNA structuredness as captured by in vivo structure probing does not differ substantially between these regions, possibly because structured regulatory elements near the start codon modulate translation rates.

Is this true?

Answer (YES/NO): NO